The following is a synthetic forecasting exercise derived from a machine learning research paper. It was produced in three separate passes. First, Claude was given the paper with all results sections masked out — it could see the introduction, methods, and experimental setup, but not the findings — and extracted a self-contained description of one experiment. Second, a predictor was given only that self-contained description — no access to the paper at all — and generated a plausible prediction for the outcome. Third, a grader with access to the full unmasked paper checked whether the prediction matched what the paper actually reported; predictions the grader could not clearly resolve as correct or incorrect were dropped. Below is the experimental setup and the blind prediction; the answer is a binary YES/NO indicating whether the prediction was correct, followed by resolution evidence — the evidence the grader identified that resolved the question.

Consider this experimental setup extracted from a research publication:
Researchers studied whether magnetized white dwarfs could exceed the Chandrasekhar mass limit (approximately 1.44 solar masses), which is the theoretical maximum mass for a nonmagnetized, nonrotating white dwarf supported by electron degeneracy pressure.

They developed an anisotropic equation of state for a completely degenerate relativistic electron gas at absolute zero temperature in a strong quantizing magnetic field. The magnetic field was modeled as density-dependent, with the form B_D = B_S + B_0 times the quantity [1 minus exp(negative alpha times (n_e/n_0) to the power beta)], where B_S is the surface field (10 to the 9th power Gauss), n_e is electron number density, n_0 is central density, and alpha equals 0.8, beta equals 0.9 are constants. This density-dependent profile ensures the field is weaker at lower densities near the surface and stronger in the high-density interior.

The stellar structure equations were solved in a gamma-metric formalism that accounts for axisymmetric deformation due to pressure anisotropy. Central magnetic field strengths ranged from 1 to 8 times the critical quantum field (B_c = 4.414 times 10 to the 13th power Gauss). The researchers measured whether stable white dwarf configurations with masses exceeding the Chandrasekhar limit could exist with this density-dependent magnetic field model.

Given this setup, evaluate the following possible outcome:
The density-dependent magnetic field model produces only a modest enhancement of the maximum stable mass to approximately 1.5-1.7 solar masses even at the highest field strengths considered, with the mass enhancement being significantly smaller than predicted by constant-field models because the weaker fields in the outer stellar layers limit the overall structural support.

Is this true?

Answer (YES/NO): NO